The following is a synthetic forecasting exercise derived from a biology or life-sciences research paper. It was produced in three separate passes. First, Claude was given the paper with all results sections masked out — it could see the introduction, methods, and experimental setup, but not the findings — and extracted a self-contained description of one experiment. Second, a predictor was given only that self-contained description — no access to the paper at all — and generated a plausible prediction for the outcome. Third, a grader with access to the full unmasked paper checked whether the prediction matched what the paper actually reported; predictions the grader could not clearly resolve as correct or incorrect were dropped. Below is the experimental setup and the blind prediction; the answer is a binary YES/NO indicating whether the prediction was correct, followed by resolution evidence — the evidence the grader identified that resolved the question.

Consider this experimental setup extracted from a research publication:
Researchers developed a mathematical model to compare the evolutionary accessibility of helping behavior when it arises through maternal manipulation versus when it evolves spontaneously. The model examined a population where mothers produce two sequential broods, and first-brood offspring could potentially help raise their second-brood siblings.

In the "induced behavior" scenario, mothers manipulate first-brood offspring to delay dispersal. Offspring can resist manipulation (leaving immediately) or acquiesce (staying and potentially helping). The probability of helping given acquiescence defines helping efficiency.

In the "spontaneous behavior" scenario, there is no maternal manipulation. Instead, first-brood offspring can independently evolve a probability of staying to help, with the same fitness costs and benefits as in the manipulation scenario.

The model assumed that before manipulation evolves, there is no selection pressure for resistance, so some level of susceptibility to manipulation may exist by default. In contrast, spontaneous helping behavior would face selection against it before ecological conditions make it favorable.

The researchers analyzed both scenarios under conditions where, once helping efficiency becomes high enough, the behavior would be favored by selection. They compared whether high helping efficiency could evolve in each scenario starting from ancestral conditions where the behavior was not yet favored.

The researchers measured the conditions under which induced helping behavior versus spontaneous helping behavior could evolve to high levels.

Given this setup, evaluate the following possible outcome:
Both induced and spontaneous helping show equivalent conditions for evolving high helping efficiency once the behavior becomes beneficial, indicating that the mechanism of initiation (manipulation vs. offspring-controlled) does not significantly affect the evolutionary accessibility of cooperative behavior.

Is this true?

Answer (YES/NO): NO